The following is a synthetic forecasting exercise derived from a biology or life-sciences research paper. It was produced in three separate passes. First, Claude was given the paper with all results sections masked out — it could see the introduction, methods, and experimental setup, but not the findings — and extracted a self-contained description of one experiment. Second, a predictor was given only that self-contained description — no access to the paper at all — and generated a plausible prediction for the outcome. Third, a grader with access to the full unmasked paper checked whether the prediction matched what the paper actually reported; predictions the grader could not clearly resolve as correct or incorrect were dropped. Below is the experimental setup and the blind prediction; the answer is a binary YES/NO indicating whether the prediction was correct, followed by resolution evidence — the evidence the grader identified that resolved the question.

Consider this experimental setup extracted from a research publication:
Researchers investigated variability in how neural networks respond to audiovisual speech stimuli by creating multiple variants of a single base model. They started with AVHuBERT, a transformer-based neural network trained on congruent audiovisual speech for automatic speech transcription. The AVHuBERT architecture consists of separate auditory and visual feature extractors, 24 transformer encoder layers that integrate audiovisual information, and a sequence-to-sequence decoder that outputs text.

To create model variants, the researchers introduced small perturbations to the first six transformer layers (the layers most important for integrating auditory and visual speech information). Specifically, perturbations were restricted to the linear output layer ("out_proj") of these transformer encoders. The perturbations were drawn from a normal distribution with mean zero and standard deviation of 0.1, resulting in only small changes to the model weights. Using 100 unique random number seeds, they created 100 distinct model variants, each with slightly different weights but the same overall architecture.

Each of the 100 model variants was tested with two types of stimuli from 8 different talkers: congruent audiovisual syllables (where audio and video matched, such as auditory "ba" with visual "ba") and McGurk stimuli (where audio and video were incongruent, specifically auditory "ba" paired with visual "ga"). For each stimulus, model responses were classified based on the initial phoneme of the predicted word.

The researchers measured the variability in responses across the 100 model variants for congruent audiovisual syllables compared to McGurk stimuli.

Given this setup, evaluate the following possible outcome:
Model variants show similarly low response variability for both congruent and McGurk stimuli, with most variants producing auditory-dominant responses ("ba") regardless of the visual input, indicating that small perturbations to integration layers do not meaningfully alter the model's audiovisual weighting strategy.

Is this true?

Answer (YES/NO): NO